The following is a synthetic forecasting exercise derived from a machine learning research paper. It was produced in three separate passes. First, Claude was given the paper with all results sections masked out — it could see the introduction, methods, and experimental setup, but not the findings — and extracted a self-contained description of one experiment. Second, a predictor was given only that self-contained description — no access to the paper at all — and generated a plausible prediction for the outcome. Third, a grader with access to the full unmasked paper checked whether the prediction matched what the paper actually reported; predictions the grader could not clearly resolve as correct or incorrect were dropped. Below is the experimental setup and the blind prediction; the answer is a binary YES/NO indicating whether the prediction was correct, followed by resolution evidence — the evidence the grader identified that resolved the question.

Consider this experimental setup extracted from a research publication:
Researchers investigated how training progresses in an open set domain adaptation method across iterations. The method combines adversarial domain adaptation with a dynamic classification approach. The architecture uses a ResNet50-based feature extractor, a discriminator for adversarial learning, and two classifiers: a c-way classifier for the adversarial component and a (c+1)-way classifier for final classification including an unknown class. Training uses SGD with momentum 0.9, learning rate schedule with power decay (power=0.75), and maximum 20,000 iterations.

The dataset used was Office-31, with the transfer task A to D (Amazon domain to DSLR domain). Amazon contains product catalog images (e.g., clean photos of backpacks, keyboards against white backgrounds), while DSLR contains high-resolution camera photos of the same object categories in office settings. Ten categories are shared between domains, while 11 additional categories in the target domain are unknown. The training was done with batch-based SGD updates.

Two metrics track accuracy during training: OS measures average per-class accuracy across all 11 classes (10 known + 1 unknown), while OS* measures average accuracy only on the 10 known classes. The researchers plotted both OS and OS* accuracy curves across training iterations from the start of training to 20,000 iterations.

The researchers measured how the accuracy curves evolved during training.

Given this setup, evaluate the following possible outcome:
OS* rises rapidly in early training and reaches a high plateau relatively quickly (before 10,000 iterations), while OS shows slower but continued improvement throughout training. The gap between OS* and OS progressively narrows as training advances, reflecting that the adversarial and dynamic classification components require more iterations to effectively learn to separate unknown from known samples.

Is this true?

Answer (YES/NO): NO